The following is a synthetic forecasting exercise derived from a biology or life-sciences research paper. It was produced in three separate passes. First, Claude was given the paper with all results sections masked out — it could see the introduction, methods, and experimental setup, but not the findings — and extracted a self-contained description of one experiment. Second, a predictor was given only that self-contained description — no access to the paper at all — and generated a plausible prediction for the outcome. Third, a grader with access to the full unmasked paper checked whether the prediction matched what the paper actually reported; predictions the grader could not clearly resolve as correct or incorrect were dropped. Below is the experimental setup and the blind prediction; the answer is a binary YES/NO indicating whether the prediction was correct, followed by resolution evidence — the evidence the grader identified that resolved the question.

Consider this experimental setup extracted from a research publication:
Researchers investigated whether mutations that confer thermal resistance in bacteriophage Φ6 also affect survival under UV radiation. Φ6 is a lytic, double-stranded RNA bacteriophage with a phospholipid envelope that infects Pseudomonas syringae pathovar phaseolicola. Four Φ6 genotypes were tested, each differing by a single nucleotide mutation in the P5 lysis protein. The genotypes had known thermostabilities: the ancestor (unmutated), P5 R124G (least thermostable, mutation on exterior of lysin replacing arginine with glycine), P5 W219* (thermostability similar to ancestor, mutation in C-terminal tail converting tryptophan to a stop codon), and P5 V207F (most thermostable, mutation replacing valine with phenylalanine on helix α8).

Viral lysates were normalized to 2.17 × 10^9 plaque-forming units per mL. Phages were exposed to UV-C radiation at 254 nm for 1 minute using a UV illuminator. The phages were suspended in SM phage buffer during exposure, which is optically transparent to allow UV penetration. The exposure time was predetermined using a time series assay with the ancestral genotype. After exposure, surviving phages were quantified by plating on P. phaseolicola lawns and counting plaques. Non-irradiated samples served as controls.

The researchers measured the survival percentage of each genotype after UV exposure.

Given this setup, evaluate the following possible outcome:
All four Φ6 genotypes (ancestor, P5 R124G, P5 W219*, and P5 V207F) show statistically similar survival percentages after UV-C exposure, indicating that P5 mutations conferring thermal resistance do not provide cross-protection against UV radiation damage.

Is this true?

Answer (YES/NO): NO